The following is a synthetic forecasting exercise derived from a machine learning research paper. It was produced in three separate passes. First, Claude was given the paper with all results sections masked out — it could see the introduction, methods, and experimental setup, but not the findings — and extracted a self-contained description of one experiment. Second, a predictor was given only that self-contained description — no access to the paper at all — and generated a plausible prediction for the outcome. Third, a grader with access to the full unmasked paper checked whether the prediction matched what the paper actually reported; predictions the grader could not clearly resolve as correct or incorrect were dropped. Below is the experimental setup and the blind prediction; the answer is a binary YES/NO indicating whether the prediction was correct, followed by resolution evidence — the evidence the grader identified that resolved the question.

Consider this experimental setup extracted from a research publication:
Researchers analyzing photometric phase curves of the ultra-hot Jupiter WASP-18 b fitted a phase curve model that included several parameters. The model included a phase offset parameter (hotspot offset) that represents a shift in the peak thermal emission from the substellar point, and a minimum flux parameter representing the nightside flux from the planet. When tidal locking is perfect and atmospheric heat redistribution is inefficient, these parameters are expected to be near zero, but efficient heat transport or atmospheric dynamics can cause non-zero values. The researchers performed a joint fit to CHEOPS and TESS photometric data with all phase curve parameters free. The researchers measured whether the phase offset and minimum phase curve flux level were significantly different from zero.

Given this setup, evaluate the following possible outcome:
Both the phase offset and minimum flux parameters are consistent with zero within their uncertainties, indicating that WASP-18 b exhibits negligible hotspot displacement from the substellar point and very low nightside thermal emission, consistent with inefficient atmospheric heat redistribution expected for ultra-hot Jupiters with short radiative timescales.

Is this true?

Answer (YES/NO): YES